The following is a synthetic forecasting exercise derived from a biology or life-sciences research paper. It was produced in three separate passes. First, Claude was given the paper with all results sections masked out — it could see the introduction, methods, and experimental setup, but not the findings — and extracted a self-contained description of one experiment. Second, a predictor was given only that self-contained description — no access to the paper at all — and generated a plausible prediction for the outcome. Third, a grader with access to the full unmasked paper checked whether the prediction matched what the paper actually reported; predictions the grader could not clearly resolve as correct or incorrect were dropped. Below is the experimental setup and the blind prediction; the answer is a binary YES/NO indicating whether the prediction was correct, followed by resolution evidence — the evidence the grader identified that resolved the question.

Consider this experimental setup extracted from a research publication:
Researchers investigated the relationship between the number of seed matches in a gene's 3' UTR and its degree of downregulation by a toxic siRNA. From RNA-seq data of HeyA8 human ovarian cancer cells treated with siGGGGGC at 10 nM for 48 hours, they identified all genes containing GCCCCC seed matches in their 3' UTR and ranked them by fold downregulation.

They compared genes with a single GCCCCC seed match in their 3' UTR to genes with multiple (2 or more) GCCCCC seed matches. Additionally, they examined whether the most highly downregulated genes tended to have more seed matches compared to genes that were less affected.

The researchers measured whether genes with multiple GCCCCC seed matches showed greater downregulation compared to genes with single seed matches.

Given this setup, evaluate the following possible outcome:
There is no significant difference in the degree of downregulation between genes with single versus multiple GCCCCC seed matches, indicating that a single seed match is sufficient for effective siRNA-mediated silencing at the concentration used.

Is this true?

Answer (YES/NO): NO